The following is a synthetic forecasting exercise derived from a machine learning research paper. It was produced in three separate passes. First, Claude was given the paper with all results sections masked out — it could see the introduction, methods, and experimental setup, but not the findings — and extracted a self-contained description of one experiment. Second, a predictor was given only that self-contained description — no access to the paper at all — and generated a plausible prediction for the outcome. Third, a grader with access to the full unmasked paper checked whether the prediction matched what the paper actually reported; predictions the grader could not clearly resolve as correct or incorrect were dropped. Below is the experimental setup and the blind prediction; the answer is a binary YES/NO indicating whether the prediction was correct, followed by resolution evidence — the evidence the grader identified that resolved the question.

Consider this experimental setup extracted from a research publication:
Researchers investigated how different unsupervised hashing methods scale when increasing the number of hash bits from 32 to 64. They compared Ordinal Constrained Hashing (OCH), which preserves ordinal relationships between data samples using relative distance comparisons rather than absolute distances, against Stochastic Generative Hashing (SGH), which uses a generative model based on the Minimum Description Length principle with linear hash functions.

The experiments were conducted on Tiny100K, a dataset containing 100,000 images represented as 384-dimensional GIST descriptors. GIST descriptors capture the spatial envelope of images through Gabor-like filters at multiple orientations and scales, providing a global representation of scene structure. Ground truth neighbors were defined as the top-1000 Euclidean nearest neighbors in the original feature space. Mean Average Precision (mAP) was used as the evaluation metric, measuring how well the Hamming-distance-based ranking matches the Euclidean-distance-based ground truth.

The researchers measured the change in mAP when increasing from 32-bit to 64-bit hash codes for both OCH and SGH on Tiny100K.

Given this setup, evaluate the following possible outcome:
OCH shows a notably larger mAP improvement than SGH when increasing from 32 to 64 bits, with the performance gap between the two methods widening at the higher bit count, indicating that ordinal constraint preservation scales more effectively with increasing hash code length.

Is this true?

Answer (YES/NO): YES